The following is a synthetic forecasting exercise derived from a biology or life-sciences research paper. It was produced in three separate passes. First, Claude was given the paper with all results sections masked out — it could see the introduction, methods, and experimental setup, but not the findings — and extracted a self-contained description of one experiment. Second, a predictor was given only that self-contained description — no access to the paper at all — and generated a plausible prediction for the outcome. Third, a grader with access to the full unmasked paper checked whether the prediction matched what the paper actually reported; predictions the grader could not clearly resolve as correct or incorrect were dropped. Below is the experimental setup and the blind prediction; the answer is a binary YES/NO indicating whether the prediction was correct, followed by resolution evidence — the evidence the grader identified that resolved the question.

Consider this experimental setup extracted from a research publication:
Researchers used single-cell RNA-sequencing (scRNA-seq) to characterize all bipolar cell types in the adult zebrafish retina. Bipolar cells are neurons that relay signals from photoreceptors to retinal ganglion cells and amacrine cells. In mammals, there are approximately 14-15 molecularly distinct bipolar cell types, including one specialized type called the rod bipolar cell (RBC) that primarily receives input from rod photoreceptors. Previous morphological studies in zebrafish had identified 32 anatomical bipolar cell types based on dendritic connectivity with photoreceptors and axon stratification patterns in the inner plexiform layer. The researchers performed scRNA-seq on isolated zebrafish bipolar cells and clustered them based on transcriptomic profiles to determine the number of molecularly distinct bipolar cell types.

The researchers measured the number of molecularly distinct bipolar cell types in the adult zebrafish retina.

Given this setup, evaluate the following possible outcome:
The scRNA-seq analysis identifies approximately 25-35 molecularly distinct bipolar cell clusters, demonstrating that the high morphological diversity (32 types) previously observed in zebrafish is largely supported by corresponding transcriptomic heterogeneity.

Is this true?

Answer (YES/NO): NO